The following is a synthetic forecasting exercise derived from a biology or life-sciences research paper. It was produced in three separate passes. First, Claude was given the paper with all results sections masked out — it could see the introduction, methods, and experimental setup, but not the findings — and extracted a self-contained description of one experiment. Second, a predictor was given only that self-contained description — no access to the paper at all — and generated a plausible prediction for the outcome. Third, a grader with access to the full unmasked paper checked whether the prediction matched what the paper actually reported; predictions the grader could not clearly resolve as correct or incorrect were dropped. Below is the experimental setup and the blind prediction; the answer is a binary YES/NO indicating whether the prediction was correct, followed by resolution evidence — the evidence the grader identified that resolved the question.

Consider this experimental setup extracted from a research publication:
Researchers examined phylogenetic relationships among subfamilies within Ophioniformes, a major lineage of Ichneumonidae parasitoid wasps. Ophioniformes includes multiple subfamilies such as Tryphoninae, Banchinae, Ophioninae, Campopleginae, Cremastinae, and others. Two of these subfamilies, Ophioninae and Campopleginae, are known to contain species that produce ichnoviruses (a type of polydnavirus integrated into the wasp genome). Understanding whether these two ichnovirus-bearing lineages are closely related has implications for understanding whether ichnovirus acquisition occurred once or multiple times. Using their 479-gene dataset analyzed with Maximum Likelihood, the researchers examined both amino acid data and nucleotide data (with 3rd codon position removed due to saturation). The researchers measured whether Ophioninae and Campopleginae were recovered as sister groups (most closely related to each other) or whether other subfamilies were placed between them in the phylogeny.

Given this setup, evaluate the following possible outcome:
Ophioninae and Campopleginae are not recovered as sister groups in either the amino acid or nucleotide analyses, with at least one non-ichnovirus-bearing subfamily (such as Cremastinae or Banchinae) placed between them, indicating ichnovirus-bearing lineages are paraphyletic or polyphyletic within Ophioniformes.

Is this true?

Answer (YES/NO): NO